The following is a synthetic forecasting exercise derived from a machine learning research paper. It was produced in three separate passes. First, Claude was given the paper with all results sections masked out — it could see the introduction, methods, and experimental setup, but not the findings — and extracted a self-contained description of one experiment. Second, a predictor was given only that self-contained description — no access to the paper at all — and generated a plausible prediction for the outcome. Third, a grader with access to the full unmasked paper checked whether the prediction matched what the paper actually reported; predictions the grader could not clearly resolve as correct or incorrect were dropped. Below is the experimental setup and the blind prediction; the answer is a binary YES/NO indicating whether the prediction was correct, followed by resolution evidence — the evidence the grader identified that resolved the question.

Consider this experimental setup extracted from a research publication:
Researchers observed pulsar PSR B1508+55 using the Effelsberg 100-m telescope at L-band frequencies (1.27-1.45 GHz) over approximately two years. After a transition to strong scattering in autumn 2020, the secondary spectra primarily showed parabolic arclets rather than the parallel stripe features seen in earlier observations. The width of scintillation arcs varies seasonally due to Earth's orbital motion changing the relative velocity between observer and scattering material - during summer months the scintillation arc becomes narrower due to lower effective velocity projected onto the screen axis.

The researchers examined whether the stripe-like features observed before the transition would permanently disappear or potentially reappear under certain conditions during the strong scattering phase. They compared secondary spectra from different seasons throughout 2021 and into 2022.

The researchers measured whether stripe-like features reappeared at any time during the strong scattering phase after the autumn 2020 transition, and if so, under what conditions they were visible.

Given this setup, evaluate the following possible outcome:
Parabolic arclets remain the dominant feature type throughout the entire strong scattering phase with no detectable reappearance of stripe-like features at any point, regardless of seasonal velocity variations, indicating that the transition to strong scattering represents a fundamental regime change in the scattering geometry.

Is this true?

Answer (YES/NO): NO